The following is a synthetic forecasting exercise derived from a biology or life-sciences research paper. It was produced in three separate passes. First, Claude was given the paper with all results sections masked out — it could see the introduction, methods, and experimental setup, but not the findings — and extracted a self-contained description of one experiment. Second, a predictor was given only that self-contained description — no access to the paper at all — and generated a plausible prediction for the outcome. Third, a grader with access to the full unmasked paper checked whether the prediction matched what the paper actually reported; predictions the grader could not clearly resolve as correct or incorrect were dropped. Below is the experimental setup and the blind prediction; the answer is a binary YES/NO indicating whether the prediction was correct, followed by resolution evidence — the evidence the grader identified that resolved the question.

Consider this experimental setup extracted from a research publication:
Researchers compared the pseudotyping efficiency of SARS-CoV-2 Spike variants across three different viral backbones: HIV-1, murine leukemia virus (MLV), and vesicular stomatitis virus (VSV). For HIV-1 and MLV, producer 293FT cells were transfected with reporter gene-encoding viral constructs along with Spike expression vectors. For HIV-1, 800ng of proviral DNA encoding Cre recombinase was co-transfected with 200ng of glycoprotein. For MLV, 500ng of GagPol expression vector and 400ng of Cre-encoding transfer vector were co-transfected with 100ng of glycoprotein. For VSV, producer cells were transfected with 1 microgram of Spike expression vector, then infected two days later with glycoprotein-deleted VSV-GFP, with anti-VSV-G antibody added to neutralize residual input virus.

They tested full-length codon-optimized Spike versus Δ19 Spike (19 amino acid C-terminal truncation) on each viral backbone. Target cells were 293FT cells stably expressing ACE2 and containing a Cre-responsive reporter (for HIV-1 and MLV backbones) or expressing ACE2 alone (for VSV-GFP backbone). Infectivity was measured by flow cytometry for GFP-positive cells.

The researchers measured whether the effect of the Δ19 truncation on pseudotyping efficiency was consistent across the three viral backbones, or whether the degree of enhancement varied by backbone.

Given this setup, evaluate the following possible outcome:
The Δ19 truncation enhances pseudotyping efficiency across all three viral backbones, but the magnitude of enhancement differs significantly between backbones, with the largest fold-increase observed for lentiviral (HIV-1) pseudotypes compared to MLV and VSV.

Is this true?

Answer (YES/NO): NO